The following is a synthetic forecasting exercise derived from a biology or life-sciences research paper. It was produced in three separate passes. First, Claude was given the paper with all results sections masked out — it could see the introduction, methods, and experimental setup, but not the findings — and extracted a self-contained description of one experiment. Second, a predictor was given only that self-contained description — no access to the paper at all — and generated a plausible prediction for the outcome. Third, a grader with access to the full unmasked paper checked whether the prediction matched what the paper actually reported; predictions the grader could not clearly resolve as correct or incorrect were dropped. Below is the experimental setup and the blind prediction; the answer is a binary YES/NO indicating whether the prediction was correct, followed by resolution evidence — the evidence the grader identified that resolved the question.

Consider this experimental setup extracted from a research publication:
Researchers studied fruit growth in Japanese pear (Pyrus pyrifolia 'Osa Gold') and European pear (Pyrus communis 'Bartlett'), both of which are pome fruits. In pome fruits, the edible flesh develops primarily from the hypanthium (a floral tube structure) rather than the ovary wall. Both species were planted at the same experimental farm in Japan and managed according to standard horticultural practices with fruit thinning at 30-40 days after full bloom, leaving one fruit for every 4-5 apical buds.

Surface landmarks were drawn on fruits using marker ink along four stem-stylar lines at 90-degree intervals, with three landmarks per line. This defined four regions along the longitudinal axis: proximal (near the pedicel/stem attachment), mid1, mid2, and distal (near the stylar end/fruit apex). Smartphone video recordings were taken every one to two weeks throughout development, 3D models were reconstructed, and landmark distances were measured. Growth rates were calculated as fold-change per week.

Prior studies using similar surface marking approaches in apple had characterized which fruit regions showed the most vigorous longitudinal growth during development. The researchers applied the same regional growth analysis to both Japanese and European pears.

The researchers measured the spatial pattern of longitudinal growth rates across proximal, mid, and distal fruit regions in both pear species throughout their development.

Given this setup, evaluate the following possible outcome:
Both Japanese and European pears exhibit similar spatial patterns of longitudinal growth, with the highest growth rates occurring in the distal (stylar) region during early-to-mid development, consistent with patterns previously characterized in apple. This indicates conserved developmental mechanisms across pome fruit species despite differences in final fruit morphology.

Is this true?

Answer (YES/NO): NO